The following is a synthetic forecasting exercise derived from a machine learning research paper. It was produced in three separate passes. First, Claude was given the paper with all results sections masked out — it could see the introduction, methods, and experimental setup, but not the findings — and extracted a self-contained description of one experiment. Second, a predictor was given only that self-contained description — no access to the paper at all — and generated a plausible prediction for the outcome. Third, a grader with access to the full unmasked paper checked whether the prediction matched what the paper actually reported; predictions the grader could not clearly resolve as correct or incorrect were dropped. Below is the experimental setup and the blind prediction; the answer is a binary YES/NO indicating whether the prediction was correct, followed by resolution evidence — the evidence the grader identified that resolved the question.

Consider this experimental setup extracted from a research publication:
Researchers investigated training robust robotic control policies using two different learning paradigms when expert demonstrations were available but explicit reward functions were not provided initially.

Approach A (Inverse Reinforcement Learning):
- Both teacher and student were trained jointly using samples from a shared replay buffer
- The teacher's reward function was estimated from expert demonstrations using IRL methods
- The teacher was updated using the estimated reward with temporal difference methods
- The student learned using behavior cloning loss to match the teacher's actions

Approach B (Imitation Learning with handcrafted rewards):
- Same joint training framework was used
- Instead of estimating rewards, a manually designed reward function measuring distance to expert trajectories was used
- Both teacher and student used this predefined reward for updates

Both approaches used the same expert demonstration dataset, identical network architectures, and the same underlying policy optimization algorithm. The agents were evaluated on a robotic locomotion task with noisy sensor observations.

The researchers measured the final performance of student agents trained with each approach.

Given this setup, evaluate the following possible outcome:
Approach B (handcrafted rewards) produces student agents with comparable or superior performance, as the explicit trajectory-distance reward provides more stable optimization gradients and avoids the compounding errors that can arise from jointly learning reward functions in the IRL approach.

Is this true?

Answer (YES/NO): YES